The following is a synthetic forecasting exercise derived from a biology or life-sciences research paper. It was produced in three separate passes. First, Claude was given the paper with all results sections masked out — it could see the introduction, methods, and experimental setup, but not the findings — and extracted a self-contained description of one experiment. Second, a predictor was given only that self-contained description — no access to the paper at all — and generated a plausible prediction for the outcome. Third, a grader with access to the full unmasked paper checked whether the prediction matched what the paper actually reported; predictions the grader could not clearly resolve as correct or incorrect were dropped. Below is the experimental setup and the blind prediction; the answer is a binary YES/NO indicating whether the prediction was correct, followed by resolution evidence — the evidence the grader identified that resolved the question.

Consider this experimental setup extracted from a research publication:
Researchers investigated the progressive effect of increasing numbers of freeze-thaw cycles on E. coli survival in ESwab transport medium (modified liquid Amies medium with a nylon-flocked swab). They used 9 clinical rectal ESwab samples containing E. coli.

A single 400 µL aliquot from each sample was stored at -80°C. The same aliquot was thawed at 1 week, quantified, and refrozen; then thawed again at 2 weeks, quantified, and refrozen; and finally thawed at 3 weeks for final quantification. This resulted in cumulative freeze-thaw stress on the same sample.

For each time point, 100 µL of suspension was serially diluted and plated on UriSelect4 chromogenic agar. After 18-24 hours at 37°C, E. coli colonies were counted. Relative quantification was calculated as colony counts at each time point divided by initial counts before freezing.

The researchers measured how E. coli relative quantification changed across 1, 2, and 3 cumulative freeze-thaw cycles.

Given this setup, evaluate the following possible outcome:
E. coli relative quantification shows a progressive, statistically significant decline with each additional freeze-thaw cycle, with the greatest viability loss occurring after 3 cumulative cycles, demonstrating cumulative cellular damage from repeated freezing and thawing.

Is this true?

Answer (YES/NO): NO